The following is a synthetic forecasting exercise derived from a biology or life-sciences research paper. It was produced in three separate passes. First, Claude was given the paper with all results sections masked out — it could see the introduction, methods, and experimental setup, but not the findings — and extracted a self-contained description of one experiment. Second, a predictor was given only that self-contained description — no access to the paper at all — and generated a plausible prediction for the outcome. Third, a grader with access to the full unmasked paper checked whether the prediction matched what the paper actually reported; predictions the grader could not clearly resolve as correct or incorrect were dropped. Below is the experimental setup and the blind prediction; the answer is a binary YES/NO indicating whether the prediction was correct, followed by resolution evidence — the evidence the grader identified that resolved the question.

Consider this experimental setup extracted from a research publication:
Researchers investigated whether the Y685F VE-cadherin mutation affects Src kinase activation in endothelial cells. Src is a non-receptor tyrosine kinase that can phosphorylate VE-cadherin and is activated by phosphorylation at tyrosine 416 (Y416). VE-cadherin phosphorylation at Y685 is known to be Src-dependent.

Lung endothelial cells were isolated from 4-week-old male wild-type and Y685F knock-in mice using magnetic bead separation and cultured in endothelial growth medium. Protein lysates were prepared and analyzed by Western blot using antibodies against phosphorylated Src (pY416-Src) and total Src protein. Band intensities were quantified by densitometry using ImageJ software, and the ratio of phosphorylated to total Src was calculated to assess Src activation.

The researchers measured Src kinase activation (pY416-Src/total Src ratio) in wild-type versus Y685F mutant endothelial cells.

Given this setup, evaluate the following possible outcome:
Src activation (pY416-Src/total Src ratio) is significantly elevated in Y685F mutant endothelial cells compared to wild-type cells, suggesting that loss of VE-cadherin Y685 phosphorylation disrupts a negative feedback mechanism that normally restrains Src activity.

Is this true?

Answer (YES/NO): YES